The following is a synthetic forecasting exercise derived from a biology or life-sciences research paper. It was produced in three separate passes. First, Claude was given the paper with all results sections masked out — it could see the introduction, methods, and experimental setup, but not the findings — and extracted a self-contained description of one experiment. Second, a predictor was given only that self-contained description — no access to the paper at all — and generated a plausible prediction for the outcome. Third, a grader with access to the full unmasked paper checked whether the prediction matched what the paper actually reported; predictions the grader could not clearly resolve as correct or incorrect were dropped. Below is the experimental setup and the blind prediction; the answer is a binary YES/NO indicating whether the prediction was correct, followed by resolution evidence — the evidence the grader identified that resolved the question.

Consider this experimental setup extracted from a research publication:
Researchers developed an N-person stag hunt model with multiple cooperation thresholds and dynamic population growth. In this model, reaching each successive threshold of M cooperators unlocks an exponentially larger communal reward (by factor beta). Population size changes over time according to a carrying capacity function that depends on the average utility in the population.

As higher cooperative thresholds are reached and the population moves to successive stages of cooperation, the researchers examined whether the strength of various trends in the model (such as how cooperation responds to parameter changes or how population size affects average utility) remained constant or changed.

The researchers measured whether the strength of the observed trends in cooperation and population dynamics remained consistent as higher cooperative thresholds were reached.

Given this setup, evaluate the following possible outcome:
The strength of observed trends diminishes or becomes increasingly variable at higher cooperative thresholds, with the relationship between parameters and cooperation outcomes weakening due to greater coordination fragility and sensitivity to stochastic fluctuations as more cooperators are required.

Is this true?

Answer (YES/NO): NO